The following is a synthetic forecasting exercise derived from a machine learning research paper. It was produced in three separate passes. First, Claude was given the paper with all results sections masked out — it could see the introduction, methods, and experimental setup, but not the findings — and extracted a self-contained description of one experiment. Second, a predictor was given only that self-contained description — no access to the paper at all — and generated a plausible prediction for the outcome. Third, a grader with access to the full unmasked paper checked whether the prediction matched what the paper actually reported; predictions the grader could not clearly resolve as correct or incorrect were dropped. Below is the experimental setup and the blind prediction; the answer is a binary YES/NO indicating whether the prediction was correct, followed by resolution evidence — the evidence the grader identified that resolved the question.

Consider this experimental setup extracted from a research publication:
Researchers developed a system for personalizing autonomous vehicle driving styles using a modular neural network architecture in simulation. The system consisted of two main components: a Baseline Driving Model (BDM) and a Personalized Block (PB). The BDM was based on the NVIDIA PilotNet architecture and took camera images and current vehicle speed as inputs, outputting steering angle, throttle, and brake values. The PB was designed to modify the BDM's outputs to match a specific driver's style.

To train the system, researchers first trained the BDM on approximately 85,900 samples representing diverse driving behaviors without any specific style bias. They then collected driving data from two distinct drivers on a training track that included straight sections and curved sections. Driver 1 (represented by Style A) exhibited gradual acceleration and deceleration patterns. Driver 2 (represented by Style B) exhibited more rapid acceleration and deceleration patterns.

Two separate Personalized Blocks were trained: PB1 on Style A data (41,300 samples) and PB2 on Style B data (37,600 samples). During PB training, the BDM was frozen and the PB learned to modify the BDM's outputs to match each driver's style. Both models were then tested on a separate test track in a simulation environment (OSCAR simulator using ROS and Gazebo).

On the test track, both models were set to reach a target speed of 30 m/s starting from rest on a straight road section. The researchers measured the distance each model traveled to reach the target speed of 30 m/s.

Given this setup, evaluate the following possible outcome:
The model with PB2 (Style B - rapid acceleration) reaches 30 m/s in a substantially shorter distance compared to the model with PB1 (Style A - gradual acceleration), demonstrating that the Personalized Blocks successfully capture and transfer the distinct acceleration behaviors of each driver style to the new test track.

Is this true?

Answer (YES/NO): YES